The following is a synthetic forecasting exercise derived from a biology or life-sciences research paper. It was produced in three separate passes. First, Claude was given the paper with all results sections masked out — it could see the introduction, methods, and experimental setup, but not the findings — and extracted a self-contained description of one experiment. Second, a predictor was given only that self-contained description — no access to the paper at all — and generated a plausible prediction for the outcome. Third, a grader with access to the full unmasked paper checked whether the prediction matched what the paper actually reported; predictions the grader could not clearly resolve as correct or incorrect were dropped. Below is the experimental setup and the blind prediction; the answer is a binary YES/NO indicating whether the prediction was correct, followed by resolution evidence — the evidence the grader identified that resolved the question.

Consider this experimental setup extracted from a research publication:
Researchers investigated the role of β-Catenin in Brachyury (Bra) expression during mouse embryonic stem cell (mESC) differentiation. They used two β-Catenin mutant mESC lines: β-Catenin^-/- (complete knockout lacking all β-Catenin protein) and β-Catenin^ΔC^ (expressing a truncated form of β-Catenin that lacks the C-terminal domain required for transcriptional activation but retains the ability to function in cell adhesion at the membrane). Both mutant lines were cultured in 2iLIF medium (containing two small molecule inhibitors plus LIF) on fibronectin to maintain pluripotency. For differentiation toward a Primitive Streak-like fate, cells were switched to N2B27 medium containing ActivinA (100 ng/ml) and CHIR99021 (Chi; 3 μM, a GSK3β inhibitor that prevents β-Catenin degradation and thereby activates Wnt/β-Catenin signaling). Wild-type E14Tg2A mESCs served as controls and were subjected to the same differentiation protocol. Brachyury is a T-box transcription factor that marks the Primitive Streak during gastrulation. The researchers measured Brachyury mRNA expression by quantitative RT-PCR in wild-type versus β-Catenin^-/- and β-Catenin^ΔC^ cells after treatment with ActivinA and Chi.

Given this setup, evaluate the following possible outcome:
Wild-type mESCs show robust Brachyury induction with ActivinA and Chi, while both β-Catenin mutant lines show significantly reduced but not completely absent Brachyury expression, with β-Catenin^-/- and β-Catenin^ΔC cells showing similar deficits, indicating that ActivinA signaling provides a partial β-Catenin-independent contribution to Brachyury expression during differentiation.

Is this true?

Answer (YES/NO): NO